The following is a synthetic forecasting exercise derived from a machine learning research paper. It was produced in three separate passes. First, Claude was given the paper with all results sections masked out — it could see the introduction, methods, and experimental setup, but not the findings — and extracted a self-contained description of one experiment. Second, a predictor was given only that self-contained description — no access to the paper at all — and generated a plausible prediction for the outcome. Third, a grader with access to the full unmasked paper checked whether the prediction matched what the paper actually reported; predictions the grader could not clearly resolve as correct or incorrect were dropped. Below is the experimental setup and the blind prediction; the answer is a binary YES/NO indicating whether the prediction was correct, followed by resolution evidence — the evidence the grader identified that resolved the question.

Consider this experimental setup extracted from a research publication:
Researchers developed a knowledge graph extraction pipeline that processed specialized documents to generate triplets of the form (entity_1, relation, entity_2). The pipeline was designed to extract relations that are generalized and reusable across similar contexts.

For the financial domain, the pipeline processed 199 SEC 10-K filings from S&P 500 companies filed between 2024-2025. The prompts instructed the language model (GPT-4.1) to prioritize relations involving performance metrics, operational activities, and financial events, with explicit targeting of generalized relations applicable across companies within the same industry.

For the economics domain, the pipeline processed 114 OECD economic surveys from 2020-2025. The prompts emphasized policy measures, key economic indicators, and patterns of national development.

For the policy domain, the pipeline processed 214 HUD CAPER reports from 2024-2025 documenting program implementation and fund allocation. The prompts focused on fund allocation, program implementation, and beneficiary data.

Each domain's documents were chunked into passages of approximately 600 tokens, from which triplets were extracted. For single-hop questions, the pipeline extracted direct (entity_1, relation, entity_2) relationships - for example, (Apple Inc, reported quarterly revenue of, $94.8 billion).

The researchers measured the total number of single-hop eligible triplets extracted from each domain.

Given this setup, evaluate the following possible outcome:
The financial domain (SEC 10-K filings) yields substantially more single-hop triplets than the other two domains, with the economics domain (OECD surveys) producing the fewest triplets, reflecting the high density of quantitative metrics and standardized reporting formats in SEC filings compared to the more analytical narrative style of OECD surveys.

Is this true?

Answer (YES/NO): NO